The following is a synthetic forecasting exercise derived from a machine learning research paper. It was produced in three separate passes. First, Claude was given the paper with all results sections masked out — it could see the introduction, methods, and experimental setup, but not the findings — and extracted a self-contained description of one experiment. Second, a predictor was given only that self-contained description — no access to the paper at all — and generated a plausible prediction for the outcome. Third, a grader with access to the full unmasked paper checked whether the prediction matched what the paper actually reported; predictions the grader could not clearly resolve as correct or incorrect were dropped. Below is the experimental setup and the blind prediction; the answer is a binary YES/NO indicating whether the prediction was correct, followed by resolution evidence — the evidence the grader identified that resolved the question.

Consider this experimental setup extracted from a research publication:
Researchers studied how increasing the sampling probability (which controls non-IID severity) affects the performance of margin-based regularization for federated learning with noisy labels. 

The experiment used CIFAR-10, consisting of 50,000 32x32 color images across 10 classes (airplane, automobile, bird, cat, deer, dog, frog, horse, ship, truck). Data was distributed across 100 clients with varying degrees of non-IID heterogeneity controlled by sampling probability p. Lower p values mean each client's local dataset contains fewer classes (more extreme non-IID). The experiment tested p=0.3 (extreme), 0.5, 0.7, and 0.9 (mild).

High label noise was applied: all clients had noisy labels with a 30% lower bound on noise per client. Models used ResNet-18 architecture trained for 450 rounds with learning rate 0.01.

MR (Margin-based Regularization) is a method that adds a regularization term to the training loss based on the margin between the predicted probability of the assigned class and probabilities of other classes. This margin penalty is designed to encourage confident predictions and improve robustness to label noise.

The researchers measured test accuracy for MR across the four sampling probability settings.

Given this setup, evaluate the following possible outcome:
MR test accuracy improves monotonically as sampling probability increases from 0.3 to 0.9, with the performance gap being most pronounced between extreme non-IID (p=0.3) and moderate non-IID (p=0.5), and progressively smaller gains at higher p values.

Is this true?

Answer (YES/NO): NO